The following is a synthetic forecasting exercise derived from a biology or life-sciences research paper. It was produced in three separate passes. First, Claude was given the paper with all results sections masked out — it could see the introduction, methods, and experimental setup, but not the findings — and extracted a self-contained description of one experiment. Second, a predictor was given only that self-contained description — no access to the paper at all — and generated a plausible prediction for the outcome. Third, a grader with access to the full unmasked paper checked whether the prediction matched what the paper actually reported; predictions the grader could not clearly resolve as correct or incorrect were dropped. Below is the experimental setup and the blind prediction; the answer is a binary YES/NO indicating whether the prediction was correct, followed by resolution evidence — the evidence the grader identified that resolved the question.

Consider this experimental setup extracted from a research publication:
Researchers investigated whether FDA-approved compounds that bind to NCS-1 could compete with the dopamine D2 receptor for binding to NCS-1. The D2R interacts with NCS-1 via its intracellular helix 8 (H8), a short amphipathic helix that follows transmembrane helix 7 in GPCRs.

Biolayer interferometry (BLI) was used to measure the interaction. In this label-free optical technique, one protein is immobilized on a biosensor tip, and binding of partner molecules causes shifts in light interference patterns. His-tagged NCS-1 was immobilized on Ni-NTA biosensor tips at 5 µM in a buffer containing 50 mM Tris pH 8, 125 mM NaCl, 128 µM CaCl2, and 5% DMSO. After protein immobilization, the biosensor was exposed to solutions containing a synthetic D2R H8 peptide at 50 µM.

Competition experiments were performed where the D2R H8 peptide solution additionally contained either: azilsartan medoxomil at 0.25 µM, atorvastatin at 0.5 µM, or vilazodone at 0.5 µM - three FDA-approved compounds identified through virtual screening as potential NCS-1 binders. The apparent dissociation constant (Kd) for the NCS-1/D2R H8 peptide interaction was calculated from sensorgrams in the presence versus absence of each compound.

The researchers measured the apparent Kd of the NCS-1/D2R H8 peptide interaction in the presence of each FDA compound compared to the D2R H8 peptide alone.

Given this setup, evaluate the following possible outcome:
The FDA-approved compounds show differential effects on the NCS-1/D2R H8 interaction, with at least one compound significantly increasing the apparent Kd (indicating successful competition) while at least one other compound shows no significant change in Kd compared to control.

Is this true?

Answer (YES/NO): NO